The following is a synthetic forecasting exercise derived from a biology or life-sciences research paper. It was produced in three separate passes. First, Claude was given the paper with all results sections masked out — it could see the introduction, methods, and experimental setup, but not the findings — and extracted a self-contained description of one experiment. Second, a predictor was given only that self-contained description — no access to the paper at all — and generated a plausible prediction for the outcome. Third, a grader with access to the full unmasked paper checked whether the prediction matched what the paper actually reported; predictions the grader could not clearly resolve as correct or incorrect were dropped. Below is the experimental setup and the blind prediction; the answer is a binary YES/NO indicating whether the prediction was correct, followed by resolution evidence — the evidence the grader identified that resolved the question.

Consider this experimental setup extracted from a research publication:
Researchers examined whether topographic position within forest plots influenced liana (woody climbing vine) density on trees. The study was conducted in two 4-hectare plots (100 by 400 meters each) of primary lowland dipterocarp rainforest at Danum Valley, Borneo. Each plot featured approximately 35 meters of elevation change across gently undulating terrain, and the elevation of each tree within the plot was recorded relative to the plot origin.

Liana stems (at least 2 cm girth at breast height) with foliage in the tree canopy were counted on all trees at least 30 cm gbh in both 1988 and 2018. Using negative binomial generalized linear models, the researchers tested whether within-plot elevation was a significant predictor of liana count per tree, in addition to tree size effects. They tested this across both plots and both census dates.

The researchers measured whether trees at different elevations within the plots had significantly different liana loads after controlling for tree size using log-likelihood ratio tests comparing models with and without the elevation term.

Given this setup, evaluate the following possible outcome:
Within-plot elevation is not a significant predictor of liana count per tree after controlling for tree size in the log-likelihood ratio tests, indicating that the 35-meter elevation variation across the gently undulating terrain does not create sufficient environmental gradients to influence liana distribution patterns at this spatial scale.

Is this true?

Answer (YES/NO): NO